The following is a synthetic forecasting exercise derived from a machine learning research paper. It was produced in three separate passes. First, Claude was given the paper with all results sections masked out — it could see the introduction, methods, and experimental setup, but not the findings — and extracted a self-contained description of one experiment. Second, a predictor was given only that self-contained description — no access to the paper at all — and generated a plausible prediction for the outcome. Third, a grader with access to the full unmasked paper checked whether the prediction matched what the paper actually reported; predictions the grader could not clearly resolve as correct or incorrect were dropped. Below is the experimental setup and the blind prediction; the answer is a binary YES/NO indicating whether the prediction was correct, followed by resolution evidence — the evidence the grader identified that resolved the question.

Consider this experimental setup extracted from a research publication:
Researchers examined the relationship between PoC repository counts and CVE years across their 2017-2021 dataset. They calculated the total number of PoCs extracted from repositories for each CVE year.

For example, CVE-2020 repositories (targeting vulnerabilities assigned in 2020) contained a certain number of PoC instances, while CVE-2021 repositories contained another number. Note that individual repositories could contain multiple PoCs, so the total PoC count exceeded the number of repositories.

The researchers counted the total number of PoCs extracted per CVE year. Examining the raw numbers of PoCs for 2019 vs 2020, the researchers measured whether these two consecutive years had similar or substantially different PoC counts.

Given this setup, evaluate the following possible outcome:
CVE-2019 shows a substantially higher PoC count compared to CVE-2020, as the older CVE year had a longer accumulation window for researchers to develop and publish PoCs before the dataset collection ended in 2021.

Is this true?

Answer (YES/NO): NO